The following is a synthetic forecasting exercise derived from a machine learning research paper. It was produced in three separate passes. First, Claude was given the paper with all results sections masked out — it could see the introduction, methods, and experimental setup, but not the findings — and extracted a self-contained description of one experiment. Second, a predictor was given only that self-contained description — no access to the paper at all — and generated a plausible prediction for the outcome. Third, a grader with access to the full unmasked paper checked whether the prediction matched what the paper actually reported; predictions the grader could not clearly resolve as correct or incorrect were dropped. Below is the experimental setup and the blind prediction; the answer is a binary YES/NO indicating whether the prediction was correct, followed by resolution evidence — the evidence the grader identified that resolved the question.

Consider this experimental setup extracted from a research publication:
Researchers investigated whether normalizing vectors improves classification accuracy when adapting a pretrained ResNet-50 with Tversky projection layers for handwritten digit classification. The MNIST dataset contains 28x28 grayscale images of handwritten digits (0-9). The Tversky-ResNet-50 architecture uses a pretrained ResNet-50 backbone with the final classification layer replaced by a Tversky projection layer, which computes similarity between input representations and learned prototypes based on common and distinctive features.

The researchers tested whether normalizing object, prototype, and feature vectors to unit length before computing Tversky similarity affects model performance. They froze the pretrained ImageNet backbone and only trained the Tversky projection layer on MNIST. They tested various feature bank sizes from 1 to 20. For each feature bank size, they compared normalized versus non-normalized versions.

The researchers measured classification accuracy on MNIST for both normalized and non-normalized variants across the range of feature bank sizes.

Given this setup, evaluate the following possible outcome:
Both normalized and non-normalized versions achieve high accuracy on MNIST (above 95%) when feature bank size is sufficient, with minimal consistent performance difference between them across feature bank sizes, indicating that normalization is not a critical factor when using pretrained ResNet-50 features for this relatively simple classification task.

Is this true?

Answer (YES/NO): NO